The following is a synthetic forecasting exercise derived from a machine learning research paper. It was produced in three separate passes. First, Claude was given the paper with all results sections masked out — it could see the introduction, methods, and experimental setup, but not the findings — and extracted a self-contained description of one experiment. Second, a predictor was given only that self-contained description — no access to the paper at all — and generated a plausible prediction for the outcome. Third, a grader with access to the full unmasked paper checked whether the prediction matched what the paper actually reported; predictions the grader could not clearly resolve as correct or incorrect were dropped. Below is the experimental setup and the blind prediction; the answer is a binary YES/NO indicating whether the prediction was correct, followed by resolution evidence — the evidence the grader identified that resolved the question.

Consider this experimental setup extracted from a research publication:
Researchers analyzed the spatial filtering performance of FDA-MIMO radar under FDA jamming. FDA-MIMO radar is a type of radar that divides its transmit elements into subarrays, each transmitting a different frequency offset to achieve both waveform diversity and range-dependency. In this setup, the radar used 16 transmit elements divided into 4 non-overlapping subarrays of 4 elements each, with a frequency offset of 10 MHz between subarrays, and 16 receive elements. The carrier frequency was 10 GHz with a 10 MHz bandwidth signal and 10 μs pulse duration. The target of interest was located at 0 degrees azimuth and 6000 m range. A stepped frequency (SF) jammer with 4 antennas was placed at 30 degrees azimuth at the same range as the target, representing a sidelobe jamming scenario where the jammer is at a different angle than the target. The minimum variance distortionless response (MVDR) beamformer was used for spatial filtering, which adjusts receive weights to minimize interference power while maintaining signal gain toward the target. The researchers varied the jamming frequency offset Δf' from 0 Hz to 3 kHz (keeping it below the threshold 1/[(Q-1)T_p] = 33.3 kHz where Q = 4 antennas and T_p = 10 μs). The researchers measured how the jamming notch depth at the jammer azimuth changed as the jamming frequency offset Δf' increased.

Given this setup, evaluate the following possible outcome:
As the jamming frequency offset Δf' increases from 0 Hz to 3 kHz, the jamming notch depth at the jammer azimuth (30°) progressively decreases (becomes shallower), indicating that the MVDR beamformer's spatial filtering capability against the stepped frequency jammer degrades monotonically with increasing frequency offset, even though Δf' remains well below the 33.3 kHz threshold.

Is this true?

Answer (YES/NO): YES